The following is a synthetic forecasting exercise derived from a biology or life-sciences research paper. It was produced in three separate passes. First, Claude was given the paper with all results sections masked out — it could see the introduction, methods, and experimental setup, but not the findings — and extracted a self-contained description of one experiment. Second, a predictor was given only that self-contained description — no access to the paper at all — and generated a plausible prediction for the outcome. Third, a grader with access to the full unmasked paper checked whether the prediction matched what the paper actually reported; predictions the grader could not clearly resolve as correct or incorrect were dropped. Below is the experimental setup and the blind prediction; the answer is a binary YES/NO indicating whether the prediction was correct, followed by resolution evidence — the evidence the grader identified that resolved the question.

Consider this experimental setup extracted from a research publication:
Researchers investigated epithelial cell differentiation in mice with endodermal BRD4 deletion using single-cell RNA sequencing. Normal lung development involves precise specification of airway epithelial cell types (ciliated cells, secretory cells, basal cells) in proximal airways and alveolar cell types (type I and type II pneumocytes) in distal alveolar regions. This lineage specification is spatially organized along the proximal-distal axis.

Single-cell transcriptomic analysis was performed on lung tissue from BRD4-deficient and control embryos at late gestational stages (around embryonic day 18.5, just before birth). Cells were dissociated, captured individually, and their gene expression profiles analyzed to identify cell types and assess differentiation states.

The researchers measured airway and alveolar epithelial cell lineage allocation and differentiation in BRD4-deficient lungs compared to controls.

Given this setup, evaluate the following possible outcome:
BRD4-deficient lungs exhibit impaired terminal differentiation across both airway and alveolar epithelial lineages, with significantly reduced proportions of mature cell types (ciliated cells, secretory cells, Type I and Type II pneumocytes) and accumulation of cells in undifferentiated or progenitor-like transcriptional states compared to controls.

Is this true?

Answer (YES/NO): NO